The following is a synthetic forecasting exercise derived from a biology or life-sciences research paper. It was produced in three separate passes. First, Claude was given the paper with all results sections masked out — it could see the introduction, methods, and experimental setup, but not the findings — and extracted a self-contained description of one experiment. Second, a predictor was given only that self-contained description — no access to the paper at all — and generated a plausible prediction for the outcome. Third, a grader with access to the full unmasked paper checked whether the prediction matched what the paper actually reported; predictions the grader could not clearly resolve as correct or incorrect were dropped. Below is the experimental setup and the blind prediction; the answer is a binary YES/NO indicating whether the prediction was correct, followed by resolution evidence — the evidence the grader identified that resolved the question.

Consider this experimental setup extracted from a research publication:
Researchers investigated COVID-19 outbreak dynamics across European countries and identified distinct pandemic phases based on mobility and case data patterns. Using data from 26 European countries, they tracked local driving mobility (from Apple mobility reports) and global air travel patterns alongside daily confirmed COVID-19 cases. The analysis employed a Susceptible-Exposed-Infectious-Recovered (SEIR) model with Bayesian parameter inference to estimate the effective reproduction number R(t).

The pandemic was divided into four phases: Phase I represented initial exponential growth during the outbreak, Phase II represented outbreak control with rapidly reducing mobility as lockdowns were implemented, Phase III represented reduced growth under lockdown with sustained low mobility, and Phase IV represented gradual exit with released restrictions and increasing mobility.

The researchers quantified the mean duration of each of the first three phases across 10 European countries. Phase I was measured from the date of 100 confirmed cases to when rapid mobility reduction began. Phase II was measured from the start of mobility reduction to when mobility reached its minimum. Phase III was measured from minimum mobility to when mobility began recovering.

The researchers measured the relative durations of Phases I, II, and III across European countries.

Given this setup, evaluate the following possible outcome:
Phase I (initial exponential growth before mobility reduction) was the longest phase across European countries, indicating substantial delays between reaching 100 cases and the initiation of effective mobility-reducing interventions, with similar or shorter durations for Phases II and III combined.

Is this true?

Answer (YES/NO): NO